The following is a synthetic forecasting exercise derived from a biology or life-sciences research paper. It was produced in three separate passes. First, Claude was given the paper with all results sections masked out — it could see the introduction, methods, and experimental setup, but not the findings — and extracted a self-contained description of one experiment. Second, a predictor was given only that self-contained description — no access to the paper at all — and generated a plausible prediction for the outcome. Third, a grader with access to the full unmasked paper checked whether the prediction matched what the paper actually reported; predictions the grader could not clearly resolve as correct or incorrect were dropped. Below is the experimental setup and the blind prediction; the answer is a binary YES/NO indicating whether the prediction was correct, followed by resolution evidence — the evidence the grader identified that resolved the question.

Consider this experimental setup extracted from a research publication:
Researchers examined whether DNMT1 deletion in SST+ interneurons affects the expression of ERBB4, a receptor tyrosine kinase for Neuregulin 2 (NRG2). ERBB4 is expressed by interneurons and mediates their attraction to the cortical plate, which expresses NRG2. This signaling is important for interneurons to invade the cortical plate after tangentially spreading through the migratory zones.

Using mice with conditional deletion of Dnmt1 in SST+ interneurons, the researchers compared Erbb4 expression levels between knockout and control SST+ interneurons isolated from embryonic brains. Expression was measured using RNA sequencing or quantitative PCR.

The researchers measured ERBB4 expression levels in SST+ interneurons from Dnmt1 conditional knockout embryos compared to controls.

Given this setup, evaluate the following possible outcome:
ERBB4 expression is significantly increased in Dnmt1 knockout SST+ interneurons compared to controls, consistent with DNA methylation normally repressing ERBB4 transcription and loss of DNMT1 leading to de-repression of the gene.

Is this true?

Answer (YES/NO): YES